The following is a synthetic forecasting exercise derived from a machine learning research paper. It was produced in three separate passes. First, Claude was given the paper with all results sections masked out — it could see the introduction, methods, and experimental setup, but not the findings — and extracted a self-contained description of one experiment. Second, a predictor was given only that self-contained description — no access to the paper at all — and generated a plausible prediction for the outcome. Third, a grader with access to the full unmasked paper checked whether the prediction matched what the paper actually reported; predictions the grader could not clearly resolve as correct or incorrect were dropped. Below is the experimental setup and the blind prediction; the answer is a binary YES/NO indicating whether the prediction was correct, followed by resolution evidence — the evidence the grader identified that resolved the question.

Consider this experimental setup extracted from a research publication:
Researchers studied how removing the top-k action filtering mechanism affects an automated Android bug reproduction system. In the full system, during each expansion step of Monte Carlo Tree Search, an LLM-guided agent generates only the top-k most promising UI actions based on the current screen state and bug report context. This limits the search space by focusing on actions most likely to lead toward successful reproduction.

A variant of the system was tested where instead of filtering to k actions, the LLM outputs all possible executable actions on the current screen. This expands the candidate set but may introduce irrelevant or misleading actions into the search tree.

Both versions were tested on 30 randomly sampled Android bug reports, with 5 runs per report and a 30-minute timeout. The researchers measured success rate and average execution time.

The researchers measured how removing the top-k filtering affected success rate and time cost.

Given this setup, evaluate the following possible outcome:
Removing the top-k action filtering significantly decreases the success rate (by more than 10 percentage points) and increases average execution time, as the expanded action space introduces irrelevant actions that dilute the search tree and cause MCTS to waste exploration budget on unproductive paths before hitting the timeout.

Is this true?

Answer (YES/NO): NO